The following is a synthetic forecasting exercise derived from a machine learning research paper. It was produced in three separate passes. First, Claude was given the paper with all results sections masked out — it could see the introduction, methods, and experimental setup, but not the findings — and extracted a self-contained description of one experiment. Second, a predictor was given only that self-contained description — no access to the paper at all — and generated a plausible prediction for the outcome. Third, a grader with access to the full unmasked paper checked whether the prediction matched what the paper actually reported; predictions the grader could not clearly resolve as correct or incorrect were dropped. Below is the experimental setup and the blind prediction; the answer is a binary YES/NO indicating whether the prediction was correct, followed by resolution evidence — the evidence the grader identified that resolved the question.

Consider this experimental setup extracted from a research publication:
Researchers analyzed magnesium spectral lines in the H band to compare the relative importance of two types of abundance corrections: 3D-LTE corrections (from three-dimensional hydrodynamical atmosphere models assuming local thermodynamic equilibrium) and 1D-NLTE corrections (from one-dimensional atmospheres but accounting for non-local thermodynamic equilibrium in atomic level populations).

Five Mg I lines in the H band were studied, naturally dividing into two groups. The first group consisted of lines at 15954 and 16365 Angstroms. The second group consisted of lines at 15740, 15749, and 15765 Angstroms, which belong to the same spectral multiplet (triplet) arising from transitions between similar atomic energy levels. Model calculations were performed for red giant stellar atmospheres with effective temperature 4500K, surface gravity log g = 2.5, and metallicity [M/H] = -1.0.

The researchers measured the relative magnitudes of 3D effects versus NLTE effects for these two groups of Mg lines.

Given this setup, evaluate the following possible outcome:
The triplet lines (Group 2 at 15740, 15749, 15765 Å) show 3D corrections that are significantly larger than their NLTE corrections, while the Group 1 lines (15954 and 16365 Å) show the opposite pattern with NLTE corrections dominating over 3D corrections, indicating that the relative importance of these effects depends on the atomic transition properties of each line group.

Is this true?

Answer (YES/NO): NO